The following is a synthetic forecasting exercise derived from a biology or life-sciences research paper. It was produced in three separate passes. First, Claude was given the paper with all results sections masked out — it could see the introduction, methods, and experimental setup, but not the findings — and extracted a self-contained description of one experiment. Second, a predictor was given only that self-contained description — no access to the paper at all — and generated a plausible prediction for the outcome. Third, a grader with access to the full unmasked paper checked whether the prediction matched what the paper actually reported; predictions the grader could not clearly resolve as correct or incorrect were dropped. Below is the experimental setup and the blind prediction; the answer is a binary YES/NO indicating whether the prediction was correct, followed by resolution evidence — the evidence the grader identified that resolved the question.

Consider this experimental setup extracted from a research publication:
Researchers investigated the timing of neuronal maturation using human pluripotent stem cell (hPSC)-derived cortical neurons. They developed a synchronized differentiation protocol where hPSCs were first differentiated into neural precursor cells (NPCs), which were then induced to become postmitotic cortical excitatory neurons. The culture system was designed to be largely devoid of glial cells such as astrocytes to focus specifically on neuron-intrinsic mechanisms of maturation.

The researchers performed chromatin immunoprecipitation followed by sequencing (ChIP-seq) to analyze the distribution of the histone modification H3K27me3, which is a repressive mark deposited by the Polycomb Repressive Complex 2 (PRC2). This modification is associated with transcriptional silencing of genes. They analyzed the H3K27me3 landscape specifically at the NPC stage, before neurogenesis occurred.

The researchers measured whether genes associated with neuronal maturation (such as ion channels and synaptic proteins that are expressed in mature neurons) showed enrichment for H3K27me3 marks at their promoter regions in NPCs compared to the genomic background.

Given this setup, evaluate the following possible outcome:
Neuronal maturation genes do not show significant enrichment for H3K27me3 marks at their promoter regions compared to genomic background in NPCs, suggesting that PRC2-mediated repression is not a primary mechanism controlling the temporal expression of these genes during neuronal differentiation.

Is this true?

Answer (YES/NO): NO